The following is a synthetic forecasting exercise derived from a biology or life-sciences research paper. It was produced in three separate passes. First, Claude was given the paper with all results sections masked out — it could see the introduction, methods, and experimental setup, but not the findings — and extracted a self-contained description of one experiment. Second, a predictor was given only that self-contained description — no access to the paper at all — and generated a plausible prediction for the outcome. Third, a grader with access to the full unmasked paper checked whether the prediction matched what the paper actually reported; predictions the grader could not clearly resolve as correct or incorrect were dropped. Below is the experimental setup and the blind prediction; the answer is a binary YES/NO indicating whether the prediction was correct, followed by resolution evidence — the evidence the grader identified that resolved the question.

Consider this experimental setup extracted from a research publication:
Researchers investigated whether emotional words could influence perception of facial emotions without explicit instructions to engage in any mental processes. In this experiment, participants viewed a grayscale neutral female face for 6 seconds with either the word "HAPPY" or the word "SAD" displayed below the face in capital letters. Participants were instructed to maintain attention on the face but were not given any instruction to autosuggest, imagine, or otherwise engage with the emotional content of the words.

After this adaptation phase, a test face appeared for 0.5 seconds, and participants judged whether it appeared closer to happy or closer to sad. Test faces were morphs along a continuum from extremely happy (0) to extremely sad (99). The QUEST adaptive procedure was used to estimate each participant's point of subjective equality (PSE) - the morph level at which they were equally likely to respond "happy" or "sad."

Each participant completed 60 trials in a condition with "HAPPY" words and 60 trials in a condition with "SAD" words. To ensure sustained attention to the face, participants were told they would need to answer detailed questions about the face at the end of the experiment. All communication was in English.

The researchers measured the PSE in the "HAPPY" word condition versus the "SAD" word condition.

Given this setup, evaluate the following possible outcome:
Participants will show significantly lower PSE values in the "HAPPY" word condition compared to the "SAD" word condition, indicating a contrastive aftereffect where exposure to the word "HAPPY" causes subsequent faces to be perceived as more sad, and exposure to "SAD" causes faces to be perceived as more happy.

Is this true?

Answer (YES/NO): NO